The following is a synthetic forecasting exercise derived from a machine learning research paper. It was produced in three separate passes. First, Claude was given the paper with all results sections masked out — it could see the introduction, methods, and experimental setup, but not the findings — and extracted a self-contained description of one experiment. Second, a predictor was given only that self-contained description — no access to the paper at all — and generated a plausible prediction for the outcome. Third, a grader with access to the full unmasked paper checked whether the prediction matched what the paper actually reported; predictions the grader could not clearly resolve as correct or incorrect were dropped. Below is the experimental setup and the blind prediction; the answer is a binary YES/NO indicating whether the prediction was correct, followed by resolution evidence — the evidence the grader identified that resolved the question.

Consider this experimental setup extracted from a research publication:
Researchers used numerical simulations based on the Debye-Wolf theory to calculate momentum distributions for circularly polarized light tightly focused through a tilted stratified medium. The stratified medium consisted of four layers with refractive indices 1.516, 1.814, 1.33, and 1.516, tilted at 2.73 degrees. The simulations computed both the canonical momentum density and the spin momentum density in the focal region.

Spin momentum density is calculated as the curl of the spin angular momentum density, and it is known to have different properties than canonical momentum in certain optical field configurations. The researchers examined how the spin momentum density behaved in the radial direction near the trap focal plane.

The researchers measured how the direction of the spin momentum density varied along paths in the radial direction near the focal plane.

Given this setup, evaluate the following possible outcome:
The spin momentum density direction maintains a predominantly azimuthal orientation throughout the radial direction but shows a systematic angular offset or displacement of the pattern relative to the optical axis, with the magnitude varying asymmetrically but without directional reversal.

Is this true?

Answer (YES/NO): NO